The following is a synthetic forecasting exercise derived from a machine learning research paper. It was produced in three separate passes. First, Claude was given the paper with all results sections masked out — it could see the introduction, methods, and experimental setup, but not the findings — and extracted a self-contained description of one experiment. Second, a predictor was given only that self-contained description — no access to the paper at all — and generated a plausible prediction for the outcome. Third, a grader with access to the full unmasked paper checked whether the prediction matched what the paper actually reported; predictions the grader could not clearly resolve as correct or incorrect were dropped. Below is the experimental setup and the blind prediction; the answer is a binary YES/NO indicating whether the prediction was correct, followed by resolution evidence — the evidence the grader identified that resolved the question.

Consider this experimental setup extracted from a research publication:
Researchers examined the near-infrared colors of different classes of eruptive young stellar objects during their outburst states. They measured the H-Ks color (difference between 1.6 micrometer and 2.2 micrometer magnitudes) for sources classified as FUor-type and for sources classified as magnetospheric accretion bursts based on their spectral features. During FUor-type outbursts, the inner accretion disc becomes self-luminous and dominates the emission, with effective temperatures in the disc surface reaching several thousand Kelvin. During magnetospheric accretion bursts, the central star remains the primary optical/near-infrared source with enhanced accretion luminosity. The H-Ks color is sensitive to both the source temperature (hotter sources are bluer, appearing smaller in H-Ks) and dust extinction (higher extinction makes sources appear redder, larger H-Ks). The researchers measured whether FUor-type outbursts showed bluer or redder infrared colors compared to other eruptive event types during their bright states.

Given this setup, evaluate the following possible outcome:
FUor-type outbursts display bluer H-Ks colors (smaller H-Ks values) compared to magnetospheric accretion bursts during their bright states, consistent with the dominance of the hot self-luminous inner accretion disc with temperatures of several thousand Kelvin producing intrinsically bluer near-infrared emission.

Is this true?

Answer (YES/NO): YES